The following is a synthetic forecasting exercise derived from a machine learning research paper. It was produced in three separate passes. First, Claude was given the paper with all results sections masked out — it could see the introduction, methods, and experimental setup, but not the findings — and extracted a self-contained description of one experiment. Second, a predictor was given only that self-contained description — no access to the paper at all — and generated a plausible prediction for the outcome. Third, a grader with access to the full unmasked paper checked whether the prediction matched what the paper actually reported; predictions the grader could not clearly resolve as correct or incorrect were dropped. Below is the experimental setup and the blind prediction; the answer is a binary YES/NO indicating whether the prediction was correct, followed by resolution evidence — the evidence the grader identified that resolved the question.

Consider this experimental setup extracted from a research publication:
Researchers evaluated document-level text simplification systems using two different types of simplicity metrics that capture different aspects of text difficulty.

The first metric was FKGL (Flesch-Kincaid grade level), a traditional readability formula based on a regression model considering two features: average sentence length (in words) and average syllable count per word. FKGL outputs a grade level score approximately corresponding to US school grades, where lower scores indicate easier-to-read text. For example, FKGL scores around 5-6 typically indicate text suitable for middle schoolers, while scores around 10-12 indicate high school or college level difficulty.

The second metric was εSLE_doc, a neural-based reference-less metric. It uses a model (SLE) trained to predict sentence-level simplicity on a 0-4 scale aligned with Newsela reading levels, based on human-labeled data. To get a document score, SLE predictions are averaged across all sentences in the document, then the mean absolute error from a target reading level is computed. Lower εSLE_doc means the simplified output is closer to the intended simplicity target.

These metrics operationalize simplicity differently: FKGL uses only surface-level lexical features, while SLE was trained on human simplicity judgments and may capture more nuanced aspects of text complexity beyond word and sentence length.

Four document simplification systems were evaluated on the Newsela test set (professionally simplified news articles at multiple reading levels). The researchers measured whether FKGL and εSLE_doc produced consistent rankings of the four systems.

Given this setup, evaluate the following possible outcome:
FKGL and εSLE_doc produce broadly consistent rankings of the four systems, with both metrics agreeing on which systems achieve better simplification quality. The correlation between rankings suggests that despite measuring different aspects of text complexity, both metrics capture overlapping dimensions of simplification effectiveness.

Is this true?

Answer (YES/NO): YES